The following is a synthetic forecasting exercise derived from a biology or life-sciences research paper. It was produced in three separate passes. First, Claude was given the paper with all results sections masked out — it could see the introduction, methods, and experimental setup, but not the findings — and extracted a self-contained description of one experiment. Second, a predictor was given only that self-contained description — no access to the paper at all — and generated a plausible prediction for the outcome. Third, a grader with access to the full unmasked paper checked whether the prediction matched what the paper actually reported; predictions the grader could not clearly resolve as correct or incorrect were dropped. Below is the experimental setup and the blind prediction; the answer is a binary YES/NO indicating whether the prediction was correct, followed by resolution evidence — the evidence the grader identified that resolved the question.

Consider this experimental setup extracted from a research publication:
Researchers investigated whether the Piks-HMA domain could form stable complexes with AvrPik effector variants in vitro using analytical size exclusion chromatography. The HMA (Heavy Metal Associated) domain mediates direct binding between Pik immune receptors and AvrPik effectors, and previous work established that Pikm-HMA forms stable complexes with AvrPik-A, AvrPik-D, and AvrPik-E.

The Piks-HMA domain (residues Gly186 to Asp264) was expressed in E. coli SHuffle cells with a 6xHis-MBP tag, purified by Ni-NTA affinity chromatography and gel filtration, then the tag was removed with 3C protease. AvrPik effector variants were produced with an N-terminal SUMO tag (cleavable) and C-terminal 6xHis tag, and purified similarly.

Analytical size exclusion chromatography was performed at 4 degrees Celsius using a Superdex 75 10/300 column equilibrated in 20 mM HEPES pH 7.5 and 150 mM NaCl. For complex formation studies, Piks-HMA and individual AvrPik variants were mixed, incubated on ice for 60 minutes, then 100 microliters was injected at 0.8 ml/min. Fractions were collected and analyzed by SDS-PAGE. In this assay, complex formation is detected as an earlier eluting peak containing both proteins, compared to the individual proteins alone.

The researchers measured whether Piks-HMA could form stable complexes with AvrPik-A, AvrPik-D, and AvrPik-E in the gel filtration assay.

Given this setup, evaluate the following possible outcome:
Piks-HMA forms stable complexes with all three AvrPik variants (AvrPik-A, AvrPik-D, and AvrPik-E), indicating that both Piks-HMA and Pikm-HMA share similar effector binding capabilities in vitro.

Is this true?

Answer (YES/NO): NO